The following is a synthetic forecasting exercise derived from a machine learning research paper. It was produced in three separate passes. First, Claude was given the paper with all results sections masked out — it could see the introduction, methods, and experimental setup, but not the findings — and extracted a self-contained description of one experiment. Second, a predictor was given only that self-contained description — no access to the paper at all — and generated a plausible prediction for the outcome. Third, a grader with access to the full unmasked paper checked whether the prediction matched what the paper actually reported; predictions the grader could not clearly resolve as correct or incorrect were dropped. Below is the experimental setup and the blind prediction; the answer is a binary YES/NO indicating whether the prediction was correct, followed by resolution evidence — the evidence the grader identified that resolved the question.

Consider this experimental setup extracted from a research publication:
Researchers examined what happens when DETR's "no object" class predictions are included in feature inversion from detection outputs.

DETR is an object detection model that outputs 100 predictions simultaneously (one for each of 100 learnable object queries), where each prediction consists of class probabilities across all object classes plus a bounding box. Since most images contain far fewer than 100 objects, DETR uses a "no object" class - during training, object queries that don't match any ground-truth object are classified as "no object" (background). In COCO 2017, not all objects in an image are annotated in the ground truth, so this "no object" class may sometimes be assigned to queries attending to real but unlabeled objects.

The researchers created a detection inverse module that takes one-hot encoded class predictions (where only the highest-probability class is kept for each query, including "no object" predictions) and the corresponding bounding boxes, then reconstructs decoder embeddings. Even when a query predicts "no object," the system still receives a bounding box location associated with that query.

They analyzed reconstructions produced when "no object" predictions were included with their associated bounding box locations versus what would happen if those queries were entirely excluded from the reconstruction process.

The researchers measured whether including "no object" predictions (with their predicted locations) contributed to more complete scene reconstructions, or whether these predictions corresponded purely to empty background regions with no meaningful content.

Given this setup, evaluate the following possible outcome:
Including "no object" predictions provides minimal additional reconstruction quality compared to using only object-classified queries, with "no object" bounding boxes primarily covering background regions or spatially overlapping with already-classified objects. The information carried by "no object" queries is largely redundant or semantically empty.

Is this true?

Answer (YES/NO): NO